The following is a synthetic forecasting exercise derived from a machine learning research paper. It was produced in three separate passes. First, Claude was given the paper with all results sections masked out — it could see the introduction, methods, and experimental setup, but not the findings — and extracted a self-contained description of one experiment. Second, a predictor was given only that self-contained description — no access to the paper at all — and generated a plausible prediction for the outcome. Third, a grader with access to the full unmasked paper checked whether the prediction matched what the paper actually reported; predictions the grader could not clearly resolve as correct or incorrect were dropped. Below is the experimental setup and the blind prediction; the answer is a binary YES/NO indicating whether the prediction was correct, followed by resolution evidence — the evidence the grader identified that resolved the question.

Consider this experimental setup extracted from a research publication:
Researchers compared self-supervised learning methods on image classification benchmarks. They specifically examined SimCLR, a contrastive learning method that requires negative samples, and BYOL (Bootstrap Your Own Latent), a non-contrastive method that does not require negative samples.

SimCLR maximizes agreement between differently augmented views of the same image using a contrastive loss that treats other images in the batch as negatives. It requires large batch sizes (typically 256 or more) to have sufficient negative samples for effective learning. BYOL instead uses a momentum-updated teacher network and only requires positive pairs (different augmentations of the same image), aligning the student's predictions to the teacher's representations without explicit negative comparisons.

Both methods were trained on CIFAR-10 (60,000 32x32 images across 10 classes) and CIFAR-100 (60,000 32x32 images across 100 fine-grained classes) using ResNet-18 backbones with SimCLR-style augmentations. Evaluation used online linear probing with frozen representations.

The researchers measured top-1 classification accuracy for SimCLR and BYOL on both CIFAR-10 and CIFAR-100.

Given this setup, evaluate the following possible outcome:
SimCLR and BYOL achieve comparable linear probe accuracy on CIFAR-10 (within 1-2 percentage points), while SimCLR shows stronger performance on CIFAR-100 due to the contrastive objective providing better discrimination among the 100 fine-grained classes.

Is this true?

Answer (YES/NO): NO